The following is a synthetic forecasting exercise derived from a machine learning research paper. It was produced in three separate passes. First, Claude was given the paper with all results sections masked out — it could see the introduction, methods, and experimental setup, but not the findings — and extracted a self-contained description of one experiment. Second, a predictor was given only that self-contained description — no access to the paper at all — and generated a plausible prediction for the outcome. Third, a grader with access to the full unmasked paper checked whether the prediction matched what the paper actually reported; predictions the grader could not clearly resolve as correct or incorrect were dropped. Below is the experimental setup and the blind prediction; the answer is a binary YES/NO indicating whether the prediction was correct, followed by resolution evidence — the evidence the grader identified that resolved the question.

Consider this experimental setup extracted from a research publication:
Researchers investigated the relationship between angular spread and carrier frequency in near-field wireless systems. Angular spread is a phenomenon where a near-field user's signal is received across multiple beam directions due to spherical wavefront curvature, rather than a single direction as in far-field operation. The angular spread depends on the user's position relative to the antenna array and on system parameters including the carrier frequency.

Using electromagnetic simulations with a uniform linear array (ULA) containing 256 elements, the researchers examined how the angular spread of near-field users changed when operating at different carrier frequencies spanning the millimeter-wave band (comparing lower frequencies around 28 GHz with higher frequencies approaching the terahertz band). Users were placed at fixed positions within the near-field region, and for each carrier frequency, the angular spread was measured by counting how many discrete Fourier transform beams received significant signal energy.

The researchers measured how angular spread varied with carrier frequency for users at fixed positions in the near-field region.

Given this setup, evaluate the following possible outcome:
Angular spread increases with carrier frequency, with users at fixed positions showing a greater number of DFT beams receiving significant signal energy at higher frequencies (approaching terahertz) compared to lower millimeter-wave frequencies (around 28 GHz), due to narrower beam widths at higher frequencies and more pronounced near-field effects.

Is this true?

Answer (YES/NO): YES